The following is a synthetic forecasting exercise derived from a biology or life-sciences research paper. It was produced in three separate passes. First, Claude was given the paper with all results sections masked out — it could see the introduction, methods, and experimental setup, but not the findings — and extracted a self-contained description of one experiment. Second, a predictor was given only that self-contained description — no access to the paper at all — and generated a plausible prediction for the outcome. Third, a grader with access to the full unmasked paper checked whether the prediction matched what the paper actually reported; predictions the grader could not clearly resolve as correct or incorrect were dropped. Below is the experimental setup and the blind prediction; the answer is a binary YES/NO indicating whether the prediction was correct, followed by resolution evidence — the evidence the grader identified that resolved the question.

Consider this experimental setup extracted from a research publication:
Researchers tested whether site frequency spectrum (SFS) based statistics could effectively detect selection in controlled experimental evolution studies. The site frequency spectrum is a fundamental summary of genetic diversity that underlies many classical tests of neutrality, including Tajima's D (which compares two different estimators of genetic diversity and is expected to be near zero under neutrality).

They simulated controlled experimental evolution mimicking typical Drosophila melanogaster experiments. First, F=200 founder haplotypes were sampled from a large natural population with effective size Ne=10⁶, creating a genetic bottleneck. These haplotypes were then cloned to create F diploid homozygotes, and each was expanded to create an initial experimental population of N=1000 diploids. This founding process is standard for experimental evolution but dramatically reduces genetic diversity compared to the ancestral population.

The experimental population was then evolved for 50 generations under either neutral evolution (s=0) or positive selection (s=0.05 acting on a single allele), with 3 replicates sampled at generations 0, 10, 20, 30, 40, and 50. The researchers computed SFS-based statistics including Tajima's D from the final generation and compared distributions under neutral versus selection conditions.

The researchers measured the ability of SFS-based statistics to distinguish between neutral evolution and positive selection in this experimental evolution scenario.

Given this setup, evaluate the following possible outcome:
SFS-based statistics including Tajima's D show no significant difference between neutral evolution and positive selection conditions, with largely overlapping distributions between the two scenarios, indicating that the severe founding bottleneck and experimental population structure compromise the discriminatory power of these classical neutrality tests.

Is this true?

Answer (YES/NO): YES